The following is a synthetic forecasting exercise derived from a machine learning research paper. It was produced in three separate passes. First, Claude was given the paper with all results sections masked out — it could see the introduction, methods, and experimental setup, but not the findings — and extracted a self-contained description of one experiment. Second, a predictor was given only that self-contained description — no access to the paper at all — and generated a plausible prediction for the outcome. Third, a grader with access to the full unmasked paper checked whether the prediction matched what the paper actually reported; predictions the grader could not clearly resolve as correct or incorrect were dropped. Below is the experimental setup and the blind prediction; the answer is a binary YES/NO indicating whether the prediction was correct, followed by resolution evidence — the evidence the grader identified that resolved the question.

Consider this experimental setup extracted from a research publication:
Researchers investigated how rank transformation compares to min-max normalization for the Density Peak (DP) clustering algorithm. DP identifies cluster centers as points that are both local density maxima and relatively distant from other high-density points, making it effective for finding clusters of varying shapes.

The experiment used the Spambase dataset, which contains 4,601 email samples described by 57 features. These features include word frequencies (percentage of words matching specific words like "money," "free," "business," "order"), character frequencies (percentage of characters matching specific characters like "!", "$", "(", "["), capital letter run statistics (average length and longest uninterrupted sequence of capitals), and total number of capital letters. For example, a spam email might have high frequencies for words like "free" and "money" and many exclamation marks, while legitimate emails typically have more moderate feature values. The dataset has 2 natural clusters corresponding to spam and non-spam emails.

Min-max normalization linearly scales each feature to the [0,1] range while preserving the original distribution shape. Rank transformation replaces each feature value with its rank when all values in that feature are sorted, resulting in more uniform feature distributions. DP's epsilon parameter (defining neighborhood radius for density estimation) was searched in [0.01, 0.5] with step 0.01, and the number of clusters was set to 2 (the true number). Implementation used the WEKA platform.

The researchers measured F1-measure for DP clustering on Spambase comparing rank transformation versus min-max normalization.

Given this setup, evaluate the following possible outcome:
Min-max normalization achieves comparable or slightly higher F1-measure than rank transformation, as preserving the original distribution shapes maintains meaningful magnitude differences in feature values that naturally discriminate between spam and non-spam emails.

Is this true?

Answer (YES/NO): NO